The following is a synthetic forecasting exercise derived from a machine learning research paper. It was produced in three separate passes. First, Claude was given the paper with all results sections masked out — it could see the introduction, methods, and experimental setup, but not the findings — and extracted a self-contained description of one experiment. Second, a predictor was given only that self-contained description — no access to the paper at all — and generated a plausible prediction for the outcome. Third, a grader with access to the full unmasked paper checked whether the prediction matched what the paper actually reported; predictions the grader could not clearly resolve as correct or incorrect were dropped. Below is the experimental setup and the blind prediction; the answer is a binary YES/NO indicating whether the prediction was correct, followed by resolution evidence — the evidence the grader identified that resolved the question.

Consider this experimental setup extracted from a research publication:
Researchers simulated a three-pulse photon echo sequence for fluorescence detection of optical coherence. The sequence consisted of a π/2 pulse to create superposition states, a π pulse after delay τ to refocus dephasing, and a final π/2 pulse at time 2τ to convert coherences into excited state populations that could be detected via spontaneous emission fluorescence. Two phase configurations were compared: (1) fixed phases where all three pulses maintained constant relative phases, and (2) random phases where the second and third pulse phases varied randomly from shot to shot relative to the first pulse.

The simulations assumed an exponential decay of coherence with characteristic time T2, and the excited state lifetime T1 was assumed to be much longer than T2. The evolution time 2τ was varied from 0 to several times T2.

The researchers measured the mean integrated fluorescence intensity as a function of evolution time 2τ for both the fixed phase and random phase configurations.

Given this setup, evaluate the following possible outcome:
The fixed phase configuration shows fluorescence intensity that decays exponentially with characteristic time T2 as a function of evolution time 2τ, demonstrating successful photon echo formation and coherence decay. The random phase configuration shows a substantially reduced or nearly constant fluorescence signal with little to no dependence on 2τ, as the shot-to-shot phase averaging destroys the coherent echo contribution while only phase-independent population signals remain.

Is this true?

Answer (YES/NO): YES